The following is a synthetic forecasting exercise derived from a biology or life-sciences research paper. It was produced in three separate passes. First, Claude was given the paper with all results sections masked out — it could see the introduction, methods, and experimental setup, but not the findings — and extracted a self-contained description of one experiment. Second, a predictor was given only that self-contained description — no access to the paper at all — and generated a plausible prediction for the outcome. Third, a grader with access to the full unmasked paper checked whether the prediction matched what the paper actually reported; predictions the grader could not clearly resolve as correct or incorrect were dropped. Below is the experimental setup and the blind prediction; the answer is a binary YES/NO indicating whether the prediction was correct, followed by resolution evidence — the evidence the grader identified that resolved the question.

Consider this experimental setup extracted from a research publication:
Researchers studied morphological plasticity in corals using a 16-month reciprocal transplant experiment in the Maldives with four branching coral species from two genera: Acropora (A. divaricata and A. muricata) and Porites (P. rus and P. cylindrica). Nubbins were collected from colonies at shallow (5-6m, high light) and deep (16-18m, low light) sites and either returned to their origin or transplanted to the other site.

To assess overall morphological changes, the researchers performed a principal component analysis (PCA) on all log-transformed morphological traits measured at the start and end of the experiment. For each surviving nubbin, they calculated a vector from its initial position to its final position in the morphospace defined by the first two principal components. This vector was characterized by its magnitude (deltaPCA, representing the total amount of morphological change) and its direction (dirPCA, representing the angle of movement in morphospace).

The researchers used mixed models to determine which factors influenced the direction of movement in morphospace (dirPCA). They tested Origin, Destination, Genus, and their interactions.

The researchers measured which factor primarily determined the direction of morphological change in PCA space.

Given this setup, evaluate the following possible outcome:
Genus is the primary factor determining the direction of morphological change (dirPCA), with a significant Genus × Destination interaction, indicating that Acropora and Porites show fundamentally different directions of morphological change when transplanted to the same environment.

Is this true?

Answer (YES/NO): NO